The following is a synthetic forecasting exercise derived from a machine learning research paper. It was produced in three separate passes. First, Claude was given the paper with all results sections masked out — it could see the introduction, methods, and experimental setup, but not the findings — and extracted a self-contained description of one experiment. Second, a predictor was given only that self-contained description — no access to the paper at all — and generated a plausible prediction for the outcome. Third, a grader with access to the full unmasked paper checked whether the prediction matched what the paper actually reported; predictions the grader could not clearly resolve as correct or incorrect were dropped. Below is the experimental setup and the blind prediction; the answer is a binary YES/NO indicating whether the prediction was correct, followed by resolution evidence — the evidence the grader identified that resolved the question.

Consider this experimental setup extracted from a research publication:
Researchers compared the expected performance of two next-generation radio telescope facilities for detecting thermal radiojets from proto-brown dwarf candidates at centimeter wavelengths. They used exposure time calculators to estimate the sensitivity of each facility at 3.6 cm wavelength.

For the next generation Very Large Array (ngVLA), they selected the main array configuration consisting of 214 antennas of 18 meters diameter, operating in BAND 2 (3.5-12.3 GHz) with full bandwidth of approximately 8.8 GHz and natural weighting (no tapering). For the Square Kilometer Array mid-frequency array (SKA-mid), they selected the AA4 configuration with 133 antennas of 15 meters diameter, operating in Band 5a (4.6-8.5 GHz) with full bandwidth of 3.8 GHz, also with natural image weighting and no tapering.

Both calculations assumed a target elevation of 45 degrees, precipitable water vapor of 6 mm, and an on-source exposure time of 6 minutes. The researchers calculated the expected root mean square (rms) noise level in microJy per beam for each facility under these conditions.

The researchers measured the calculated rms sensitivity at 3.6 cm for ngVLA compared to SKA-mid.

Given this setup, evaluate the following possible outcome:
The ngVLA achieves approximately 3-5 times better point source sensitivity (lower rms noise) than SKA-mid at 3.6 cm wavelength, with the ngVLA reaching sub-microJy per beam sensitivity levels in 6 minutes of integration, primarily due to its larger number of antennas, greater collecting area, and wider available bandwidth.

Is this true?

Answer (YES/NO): YES